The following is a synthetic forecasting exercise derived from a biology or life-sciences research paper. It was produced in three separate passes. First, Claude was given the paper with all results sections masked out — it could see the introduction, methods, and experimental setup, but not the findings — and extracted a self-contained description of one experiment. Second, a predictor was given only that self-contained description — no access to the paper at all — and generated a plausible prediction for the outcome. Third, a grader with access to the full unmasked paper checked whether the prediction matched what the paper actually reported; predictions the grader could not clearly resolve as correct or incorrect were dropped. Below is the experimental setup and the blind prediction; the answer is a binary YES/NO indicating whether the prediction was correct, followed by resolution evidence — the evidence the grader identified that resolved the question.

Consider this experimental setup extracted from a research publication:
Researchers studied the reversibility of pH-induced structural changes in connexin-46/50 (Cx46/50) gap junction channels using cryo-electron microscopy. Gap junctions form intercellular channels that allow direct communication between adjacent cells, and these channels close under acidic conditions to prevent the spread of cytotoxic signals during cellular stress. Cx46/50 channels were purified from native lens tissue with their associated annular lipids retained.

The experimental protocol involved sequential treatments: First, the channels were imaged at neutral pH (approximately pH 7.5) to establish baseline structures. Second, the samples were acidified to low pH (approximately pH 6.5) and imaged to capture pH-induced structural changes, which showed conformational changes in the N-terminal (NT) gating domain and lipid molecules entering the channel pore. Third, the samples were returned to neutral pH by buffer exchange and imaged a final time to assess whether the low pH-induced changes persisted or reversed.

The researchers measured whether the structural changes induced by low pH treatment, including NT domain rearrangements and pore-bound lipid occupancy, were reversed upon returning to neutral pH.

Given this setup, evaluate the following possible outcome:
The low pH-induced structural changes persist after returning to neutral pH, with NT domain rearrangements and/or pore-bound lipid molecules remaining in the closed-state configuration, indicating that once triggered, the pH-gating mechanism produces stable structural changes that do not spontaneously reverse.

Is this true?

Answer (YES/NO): NO